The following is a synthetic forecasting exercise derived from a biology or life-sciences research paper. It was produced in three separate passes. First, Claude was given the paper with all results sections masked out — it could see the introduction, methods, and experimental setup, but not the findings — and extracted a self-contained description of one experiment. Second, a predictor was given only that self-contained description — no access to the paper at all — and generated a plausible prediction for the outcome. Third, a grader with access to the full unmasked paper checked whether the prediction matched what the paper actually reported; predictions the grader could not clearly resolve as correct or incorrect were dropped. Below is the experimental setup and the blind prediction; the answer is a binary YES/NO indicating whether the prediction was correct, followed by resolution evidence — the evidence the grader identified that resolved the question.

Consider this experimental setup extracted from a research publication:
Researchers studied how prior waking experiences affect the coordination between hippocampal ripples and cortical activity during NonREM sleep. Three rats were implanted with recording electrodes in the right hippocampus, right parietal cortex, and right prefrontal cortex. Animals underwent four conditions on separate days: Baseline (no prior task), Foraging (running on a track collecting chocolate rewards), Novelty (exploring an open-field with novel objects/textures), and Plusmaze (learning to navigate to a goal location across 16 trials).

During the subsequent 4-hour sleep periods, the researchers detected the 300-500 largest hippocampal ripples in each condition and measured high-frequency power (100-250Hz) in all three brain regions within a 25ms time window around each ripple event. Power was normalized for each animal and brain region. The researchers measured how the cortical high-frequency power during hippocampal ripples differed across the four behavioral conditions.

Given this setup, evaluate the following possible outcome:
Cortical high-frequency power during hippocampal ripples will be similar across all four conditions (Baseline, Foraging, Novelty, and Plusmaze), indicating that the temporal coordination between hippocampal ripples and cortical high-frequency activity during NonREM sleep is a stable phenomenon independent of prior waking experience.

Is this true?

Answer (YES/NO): NO